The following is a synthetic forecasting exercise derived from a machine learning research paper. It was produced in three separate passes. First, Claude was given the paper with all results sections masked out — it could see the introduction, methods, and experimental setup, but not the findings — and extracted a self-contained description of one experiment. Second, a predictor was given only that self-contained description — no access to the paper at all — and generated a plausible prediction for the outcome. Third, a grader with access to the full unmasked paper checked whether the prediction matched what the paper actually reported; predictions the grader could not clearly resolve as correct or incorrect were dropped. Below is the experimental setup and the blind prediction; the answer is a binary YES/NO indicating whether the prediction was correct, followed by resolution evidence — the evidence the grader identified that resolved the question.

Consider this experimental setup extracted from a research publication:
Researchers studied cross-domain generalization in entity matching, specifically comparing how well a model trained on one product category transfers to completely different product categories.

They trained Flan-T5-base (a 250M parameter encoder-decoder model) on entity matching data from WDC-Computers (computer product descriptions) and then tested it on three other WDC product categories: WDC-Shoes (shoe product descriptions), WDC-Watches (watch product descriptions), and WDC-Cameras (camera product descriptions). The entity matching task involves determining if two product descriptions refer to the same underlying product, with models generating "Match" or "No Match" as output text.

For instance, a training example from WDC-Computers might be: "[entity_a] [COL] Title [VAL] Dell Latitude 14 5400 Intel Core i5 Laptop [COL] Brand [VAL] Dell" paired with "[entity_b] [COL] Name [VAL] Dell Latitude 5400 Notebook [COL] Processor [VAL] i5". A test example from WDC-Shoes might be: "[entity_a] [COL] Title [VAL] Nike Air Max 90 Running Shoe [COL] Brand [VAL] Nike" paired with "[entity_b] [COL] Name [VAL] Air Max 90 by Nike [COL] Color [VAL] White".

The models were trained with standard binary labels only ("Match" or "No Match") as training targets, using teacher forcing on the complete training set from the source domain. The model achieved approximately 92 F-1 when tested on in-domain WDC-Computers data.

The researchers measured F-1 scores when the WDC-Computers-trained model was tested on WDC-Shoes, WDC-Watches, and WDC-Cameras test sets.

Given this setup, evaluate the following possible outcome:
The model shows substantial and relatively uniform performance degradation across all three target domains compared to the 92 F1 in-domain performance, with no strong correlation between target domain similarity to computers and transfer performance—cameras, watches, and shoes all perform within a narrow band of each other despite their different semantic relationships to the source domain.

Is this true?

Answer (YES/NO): NO